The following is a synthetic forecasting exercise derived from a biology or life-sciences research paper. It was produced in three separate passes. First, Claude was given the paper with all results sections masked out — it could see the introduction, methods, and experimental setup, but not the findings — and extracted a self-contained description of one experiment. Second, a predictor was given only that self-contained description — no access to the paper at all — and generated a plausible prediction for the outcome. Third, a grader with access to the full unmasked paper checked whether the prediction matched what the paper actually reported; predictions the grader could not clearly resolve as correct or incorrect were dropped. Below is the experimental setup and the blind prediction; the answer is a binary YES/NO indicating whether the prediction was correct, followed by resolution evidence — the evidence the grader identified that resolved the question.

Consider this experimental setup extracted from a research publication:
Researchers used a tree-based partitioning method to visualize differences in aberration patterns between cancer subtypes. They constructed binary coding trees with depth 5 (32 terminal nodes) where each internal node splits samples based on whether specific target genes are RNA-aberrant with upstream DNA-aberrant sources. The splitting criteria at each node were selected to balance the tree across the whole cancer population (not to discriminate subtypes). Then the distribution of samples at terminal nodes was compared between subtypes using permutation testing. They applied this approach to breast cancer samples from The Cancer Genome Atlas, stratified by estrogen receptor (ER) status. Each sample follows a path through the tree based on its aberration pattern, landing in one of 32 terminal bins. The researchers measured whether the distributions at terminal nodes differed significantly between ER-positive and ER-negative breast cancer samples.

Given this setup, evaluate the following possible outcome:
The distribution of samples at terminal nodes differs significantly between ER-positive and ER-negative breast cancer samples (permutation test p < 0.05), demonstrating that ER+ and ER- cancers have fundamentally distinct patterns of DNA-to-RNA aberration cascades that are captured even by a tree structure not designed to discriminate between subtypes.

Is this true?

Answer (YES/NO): YES